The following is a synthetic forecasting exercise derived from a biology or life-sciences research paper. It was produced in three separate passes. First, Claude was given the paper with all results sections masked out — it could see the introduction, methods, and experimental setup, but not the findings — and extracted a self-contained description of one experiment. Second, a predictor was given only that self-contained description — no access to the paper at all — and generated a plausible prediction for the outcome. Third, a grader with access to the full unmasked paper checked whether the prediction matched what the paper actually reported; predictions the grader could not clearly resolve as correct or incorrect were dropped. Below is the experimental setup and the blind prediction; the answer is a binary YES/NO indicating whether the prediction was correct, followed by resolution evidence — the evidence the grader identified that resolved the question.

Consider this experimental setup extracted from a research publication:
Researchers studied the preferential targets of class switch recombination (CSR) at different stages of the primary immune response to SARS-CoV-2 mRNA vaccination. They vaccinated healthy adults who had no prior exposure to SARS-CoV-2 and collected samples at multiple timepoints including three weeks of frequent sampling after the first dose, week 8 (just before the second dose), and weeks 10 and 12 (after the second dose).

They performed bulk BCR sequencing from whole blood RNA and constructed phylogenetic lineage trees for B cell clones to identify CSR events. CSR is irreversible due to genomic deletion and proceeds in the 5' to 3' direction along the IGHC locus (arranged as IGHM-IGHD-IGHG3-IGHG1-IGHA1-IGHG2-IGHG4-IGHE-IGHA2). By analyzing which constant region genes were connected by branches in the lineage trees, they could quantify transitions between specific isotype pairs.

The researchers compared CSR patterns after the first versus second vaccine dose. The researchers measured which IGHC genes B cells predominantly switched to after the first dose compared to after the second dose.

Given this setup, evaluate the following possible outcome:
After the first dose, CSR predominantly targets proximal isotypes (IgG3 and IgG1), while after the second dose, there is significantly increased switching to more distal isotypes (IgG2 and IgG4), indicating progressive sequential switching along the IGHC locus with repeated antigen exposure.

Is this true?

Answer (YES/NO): NO